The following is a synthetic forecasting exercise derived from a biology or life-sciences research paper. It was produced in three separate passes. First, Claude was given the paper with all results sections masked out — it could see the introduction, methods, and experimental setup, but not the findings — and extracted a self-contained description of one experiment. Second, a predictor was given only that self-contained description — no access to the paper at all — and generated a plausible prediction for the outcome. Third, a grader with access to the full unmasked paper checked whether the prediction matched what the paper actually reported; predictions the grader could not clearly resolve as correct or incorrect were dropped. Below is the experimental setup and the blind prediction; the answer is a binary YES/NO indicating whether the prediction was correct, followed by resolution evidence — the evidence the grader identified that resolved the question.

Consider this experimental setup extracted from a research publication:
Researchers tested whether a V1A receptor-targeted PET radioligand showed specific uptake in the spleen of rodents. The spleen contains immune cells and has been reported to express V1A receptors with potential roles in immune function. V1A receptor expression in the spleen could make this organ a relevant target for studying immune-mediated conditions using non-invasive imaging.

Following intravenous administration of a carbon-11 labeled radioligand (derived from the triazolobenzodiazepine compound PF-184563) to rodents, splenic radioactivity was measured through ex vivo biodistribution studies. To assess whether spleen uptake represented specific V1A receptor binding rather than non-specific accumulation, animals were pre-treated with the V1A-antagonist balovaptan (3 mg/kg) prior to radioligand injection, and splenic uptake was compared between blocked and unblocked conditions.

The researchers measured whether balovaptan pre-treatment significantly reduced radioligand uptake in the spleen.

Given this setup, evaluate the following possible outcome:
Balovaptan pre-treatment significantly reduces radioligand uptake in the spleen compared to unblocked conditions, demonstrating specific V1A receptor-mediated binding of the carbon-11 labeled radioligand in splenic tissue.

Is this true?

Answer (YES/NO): YES